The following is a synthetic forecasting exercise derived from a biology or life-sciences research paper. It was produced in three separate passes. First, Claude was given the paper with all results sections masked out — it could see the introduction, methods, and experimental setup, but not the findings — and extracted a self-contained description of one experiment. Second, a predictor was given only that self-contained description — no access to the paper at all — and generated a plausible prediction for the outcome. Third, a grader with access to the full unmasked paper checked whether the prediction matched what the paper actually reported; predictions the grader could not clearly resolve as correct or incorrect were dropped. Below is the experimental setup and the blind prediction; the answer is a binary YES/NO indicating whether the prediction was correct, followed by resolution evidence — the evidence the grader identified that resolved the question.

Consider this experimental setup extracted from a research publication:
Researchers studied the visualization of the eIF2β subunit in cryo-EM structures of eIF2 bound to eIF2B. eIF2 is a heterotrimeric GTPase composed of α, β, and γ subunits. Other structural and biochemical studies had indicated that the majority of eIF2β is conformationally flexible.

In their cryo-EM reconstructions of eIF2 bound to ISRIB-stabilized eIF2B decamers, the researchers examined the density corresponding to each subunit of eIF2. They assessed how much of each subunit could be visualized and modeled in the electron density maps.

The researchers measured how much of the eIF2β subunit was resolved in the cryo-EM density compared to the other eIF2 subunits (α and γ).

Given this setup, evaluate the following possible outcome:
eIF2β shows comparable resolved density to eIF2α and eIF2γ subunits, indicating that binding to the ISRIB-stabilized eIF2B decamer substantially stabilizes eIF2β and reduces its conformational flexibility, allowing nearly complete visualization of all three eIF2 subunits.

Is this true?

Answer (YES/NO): NO